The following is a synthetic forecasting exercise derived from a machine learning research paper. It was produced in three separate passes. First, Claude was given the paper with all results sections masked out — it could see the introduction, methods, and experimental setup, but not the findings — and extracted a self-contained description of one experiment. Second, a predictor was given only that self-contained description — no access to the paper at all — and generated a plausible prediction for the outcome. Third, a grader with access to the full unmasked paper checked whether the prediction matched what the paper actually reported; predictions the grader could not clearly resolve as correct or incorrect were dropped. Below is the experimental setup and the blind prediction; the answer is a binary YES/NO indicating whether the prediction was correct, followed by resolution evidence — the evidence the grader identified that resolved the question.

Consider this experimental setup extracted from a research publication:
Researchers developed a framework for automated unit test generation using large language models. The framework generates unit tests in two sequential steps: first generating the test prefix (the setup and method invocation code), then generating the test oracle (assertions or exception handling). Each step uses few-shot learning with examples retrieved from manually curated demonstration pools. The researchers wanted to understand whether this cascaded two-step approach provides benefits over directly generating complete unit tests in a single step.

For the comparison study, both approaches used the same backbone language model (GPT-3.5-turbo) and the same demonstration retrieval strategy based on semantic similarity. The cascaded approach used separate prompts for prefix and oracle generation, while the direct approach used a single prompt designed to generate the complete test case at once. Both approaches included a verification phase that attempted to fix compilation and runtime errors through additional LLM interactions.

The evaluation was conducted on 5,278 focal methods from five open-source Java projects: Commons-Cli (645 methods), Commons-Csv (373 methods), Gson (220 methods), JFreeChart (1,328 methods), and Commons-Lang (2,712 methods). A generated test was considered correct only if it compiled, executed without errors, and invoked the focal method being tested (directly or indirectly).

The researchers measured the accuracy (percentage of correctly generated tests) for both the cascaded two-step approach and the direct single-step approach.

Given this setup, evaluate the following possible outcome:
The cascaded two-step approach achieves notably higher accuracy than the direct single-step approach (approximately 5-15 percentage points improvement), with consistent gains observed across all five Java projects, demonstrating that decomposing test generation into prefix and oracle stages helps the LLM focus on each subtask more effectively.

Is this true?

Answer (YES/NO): YES